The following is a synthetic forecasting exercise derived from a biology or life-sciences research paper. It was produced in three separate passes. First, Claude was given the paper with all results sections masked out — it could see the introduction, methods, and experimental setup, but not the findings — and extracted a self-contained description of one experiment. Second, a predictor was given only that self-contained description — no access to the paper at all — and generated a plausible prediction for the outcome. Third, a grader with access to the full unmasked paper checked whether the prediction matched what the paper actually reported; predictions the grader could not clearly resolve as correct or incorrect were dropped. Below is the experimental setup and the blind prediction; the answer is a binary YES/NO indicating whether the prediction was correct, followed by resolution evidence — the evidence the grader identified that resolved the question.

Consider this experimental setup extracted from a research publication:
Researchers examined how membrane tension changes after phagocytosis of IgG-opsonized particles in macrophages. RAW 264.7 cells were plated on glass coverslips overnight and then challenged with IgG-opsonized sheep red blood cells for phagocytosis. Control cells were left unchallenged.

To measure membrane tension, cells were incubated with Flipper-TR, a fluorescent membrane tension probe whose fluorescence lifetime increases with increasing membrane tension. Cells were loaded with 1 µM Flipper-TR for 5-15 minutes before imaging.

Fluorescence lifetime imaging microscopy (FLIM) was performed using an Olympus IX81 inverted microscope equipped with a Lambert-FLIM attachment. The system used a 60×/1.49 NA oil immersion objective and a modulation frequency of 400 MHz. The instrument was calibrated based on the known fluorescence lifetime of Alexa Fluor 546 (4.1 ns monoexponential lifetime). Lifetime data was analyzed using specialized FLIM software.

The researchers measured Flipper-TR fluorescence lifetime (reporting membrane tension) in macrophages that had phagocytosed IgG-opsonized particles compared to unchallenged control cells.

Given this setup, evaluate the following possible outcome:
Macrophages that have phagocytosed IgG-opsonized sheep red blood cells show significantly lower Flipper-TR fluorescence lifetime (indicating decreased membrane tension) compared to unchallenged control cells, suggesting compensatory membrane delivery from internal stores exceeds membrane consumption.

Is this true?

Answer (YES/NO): NO